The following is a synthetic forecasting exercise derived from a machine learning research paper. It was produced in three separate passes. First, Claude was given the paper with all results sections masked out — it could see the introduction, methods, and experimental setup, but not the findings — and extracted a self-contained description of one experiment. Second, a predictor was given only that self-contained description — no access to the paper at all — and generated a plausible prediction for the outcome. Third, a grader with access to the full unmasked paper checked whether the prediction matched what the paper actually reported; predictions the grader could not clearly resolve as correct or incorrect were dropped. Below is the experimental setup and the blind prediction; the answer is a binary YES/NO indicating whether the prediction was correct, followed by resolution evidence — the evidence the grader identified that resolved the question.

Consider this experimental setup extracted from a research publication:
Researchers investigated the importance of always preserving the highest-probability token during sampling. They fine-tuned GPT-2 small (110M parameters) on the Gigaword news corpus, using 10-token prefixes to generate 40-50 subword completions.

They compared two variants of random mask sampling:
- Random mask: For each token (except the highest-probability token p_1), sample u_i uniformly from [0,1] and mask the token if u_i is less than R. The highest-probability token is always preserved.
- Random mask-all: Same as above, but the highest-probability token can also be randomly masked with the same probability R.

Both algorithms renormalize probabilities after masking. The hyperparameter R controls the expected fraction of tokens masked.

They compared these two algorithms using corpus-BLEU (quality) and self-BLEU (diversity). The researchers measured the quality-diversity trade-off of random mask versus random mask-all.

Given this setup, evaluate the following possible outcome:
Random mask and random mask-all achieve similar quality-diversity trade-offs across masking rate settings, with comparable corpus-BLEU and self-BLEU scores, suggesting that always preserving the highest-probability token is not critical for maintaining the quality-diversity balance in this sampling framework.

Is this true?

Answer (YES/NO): NO